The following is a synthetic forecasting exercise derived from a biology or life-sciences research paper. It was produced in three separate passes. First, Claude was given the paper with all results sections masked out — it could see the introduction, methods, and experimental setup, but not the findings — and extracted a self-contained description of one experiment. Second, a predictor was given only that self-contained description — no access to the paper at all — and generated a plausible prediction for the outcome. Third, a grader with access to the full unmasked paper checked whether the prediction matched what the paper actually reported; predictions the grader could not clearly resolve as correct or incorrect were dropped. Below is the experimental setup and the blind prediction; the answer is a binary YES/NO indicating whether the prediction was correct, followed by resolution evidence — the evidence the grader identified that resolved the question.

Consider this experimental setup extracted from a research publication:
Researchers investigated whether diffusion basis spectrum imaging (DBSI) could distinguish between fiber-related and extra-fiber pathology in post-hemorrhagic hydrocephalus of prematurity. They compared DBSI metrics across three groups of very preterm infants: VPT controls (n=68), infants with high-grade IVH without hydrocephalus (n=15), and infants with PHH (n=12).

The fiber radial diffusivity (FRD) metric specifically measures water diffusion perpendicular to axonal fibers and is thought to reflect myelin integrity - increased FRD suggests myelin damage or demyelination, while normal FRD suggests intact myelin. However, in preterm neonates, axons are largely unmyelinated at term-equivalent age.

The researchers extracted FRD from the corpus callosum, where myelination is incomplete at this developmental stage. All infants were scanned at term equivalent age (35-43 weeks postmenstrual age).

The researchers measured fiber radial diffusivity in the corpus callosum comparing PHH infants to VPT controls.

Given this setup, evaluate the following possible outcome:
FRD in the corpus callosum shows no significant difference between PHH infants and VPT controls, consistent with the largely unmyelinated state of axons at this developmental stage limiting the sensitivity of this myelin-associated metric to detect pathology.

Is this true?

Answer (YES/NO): YES